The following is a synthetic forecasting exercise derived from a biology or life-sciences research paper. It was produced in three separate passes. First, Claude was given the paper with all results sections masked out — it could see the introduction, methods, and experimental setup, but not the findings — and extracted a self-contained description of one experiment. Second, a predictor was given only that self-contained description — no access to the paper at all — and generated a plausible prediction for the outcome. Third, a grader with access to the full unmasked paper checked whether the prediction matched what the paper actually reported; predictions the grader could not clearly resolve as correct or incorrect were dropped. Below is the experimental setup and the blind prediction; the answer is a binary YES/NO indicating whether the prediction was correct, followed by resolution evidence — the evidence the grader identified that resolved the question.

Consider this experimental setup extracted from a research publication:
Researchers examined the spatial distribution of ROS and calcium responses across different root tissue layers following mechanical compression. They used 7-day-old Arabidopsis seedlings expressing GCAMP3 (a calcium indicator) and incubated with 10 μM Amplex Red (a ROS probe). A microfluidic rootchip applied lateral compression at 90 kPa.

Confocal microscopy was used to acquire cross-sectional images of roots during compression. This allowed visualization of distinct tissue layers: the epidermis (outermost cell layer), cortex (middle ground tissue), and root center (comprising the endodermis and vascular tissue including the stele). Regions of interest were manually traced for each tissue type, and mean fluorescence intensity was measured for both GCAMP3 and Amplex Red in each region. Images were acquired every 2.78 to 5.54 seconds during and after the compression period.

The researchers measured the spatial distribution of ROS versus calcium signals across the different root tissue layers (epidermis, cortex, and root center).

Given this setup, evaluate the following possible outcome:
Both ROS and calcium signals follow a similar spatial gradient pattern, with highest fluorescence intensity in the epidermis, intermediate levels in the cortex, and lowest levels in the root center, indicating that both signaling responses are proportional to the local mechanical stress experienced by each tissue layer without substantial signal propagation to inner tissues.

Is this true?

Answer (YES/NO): NO